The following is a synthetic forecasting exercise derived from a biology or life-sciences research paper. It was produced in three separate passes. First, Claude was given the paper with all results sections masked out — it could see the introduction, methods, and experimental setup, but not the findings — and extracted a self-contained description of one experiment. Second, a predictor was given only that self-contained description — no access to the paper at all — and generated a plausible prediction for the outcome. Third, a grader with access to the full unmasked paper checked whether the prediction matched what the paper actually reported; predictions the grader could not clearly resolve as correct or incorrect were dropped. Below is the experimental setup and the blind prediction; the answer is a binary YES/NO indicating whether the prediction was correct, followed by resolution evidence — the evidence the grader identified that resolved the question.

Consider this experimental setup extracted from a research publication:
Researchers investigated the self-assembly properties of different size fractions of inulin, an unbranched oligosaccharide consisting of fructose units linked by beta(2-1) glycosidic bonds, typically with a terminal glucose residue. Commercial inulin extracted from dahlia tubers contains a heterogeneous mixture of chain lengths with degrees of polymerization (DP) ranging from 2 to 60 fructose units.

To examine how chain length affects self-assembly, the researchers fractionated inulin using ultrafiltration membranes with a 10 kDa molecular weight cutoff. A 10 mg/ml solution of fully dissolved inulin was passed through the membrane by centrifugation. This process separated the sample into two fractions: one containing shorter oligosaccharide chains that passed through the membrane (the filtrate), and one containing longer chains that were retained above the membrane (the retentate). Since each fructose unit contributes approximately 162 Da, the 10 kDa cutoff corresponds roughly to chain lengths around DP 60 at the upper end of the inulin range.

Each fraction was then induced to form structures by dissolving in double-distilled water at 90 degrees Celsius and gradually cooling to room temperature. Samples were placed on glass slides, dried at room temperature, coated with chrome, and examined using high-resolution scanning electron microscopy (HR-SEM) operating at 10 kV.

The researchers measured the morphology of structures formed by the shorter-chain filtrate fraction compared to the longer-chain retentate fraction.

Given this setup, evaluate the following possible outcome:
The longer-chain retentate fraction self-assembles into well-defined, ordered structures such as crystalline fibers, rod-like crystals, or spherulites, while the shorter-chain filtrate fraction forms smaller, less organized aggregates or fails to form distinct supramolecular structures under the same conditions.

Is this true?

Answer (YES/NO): NO